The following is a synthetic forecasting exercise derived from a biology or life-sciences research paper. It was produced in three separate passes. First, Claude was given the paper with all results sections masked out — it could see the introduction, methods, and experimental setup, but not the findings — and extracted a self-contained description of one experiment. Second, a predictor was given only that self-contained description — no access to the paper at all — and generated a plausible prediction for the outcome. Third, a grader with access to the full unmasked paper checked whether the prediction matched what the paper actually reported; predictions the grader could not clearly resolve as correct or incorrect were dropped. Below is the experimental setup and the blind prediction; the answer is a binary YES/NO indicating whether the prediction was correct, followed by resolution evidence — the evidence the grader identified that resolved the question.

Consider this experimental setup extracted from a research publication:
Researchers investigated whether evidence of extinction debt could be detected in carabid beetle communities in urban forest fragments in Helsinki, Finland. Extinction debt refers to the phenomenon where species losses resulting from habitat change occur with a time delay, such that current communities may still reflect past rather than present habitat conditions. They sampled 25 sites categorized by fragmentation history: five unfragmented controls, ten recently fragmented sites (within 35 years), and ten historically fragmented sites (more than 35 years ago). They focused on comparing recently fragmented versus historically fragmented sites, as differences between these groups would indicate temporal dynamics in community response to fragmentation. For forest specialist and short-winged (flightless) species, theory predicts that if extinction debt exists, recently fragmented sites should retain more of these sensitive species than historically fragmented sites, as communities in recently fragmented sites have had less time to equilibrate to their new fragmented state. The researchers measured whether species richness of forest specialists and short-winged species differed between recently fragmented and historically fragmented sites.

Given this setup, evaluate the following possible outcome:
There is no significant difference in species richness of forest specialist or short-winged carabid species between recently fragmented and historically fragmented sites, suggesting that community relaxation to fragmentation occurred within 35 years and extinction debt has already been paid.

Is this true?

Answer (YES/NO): NO